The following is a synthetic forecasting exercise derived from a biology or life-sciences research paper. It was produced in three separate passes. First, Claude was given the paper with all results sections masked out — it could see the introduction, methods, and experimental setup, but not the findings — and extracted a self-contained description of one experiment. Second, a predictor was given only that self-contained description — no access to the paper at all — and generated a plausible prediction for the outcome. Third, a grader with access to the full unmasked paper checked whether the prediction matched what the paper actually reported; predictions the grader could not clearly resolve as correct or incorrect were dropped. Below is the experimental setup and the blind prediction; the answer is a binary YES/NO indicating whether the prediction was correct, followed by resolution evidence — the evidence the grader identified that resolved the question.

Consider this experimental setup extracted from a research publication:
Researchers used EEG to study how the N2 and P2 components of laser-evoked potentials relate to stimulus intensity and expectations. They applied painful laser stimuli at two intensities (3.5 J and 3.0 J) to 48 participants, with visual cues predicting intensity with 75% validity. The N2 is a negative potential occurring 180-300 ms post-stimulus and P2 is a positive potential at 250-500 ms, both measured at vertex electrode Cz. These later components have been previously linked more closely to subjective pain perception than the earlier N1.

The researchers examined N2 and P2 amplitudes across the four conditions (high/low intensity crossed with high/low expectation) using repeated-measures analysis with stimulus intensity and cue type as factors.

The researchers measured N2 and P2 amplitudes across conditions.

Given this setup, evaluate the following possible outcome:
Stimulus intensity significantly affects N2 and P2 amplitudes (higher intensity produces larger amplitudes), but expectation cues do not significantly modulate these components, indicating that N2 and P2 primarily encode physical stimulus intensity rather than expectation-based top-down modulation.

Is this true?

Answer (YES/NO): YES